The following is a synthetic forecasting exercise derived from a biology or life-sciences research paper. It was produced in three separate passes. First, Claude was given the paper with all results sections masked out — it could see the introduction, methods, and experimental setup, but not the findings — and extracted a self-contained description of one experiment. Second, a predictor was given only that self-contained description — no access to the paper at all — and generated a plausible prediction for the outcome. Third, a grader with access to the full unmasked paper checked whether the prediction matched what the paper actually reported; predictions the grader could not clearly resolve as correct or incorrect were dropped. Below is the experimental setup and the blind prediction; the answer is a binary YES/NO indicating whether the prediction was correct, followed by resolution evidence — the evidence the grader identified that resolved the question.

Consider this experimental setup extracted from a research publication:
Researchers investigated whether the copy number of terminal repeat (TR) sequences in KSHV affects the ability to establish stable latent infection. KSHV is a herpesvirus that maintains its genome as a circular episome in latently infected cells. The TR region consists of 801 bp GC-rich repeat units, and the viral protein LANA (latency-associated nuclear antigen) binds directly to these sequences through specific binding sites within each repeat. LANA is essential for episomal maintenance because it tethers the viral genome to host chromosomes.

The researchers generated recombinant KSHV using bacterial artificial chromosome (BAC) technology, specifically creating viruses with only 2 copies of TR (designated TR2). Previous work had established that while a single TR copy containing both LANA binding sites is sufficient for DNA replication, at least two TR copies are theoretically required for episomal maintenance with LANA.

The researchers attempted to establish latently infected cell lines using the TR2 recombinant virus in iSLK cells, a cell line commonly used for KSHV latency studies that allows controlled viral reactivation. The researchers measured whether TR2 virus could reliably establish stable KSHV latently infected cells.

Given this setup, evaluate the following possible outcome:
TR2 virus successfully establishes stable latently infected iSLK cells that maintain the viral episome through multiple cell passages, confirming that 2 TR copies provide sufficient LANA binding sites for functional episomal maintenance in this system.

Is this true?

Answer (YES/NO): NO